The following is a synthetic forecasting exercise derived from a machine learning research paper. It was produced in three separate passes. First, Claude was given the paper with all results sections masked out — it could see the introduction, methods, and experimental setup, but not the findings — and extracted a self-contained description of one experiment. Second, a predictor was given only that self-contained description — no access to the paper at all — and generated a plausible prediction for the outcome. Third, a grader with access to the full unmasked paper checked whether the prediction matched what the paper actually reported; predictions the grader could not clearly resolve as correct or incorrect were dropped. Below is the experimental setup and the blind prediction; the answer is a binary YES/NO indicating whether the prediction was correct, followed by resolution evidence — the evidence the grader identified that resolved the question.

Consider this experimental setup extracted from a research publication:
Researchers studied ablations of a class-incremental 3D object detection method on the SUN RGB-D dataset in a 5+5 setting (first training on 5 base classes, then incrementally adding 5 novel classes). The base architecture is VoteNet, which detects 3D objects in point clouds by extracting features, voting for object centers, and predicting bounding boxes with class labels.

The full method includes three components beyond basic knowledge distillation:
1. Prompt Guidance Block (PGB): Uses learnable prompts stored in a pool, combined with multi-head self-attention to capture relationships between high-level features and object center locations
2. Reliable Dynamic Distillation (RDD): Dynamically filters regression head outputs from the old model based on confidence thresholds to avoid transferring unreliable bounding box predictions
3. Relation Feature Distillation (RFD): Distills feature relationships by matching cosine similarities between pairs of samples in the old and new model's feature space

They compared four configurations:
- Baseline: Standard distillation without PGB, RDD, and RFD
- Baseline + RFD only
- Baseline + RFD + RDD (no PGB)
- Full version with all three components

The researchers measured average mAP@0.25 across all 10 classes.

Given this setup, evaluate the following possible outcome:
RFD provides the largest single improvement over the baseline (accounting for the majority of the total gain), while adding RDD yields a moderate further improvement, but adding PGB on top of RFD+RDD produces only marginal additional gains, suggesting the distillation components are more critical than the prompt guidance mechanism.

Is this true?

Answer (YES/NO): NO